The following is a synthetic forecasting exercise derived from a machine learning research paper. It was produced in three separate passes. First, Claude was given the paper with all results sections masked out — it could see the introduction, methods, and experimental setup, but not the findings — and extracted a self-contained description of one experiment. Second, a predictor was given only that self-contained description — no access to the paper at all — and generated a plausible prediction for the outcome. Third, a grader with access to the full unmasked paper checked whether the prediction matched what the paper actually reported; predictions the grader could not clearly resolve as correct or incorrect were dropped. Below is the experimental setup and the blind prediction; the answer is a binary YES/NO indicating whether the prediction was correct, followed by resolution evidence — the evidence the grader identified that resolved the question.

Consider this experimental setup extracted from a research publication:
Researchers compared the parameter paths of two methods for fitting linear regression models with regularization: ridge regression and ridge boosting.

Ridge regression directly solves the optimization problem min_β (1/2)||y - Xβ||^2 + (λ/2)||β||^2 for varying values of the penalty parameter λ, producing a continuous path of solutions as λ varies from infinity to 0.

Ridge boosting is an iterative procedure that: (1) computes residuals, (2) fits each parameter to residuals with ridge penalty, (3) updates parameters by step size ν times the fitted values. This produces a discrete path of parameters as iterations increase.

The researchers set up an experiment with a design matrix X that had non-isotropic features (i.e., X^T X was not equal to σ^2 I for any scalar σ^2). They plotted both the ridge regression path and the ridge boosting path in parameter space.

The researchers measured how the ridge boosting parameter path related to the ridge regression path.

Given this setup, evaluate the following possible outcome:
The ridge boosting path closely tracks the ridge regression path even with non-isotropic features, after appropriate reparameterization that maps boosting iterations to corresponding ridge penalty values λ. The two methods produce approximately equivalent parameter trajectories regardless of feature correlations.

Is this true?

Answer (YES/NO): NO